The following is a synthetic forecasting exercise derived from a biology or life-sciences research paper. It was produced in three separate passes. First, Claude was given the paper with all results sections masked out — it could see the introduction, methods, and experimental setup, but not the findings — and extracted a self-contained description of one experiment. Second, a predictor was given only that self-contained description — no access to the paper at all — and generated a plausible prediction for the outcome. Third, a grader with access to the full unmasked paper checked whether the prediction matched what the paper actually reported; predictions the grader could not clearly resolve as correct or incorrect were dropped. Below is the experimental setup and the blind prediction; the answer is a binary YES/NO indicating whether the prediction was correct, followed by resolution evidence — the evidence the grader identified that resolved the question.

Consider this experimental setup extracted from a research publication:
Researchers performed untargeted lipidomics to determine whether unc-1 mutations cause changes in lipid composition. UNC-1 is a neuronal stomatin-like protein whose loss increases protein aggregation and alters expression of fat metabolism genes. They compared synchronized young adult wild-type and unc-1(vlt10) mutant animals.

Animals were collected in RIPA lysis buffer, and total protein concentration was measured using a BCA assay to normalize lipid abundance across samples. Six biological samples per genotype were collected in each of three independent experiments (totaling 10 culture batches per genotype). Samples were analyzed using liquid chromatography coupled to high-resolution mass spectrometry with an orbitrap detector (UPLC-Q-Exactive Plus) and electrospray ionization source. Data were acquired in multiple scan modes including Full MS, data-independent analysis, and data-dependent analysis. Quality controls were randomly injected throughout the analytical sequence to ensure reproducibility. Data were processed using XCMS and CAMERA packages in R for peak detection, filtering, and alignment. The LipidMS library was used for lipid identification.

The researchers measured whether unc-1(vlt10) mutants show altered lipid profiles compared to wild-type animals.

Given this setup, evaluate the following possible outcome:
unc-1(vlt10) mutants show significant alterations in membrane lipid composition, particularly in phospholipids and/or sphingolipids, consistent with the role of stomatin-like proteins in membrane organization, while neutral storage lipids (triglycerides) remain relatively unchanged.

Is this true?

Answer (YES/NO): NO